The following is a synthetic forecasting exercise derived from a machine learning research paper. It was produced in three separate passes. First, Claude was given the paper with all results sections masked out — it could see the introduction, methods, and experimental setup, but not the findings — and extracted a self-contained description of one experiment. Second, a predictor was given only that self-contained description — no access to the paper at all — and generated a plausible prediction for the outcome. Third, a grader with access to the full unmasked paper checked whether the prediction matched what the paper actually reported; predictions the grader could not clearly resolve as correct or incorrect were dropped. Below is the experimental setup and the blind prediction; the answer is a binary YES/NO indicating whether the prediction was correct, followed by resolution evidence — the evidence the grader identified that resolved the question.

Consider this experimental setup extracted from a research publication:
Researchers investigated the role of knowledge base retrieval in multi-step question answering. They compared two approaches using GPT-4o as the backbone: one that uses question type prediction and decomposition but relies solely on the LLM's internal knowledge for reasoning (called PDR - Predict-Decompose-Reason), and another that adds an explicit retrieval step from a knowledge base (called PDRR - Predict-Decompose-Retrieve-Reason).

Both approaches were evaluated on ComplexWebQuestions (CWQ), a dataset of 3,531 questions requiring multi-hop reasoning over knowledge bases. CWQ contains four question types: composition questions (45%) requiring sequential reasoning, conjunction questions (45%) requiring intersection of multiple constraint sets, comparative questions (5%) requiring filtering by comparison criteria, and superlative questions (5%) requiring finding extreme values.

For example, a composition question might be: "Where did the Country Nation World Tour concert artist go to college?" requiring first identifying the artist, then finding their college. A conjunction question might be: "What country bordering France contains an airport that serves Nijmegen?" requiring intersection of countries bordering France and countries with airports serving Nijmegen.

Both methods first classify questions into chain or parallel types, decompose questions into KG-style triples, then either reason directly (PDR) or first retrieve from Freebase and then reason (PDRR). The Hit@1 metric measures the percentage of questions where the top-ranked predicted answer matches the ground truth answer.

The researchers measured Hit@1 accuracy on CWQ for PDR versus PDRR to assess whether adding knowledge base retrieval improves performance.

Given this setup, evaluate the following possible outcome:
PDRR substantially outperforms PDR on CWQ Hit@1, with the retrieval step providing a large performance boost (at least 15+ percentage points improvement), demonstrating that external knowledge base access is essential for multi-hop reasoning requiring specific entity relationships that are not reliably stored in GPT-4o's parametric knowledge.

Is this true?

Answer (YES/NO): NO